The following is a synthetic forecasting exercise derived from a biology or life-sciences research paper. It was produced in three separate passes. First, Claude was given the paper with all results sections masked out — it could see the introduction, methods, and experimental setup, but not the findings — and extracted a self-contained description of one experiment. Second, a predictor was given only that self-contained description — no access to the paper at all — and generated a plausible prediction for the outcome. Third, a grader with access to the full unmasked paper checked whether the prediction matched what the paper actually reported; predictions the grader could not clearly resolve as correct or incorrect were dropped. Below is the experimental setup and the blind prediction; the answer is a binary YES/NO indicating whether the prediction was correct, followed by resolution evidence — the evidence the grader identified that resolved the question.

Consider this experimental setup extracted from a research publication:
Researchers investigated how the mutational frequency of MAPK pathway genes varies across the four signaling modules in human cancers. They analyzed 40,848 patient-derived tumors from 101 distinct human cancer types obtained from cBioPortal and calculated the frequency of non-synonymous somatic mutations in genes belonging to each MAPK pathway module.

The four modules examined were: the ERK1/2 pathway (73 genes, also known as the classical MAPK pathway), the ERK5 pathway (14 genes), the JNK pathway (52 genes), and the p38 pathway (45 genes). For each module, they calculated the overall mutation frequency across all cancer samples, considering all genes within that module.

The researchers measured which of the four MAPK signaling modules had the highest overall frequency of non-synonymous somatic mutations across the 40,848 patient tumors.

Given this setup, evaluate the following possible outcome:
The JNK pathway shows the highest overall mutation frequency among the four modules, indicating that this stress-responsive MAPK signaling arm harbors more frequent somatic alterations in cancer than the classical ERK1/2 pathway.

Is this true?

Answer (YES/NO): YES